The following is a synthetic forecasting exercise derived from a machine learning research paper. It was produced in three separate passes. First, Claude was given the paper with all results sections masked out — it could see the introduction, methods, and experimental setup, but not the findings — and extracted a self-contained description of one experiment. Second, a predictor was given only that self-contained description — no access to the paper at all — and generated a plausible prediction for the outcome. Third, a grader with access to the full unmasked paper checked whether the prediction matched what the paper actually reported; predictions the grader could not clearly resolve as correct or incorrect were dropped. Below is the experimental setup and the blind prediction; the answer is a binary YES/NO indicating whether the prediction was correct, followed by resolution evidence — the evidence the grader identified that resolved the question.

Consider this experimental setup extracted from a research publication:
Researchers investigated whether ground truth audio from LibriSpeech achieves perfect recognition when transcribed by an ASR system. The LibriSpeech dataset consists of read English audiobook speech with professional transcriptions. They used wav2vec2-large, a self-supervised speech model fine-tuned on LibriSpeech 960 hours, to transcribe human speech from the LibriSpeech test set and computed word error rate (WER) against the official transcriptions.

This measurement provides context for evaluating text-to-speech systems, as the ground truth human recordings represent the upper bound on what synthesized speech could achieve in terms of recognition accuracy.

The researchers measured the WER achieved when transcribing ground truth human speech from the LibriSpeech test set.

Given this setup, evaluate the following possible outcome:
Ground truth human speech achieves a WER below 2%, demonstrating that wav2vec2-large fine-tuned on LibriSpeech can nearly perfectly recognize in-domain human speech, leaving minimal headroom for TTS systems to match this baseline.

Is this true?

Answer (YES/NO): NO